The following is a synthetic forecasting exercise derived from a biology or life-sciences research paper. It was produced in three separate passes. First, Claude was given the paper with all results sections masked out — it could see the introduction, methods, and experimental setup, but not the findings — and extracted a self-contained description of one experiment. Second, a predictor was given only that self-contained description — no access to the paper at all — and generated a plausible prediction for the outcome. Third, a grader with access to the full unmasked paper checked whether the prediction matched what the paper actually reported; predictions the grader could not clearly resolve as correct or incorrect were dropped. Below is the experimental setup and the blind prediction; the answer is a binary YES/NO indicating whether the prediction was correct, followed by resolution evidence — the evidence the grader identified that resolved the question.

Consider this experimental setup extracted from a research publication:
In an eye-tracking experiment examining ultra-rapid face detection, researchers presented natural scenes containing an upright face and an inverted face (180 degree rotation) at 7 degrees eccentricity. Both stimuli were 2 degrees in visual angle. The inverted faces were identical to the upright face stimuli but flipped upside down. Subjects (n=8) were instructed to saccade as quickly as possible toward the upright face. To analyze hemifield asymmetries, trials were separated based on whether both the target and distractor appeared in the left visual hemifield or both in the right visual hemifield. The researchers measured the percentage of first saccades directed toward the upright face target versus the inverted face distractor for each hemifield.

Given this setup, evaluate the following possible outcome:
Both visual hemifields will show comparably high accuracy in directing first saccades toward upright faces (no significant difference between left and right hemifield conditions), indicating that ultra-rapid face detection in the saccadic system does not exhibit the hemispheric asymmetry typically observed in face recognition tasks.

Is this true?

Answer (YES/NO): NO